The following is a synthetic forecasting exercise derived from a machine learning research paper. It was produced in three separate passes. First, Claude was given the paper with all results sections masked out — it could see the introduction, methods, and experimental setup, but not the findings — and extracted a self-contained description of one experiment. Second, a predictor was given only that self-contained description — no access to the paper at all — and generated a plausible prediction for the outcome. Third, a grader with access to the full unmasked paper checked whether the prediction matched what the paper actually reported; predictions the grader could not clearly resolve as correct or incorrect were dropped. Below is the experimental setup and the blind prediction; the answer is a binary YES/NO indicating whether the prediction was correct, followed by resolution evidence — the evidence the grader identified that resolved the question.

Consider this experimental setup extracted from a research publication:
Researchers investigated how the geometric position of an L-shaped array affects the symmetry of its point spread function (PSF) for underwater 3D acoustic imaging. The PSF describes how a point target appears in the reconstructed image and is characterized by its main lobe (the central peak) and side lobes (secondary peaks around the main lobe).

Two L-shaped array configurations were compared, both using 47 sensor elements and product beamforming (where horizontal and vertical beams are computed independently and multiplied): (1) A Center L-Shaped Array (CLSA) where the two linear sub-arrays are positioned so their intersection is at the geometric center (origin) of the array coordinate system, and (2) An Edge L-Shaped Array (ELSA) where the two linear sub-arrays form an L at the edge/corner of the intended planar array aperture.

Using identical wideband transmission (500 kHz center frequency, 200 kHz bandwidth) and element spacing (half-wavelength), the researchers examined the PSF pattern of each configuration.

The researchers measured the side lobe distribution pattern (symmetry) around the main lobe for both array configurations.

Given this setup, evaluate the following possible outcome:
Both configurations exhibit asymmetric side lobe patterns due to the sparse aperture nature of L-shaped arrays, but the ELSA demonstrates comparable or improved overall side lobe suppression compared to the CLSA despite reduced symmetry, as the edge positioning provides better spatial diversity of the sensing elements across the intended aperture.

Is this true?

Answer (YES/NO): NO